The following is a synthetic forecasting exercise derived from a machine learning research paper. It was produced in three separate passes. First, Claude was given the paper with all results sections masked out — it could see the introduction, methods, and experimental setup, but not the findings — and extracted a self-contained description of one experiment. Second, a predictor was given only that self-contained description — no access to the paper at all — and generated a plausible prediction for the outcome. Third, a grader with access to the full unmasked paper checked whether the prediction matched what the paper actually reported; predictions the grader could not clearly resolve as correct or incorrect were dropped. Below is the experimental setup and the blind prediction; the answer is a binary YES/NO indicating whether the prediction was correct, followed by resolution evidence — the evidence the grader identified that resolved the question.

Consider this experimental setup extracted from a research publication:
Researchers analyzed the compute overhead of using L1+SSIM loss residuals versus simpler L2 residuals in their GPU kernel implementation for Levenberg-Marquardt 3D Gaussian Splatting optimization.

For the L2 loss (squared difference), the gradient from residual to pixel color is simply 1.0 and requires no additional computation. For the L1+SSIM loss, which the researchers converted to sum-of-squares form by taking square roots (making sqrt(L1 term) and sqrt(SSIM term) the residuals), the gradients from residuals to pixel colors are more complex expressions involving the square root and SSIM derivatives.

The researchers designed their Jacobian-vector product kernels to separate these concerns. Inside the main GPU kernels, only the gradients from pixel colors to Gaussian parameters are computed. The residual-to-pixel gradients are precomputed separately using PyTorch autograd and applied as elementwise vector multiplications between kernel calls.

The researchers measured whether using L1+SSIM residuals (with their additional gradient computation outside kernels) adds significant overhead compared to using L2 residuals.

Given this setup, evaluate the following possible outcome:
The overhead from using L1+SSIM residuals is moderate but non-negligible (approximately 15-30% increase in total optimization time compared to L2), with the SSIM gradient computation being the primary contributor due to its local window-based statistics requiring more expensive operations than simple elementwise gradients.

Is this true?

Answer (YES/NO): NO